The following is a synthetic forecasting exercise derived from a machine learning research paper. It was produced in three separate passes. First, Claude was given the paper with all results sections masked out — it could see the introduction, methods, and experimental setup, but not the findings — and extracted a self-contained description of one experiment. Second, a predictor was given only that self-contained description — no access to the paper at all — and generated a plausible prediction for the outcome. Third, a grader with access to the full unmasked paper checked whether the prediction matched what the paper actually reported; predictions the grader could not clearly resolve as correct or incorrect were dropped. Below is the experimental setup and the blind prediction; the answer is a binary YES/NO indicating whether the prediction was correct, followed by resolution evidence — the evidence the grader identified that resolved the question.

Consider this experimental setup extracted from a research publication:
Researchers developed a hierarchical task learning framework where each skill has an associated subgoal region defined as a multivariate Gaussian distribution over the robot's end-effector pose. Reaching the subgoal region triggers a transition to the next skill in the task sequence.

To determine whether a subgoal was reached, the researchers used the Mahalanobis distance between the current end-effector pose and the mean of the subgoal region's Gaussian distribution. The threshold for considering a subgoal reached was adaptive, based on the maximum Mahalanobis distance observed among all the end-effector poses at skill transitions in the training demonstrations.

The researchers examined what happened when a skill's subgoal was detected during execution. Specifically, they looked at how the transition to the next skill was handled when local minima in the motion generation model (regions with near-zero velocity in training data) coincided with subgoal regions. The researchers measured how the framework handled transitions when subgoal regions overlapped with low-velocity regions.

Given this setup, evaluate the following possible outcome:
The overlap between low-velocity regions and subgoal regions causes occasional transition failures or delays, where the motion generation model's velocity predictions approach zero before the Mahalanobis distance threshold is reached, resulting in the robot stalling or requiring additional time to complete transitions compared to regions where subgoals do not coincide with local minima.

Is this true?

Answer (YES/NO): NO